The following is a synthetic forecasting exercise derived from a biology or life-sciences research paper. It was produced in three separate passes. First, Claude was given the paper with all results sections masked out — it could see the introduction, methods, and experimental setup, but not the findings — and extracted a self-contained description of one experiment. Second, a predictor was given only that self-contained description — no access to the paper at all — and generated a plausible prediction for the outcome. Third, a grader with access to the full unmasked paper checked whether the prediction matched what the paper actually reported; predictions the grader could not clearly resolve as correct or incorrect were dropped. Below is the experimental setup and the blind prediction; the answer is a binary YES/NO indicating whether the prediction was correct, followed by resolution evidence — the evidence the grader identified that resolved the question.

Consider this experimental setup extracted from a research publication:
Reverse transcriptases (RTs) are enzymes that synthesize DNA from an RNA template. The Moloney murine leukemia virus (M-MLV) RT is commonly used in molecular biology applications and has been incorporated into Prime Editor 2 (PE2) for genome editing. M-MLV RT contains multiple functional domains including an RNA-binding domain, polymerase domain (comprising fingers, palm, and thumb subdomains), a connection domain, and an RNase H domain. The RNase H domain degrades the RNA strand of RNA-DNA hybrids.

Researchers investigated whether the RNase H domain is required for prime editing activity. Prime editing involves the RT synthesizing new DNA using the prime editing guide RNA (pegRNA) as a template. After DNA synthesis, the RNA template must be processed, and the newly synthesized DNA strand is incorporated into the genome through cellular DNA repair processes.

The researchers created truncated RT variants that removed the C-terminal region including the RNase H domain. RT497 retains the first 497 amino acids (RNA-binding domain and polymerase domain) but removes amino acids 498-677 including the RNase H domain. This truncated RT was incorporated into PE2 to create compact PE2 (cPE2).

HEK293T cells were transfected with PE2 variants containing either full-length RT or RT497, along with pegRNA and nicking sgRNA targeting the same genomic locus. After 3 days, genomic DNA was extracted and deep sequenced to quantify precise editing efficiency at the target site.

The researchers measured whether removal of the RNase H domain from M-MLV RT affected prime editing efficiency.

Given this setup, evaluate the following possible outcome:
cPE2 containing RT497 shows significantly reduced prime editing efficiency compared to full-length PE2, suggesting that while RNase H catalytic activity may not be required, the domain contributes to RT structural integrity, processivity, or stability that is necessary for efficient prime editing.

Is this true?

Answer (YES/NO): NO